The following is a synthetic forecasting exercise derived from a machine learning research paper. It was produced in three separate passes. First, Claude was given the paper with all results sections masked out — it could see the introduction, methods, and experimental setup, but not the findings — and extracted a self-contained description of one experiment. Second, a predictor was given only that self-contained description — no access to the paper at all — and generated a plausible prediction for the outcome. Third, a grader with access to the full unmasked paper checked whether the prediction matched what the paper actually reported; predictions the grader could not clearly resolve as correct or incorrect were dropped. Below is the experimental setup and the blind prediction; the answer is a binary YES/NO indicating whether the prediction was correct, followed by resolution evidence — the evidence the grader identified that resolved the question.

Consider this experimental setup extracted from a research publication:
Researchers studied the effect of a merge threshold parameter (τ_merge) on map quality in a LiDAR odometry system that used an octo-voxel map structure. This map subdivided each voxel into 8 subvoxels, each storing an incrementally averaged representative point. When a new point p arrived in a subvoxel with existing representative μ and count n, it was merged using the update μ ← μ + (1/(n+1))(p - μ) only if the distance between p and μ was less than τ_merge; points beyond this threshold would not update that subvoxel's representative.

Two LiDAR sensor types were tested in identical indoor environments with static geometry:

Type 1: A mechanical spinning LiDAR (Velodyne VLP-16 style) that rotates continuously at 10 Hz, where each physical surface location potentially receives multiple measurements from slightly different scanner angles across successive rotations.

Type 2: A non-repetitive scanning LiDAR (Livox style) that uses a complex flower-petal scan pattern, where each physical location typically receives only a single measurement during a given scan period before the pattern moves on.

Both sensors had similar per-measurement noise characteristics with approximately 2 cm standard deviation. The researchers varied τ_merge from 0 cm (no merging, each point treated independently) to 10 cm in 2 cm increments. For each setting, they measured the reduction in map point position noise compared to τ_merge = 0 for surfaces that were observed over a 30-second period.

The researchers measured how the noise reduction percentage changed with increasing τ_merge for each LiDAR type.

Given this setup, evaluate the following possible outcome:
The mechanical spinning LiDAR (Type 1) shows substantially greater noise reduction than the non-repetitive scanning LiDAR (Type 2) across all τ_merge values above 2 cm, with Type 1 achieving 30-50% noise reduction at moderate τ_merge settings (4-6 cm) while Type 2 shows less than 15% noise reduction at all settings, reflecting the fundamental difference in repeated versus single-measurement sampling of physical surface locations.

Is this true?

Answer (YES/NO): NO